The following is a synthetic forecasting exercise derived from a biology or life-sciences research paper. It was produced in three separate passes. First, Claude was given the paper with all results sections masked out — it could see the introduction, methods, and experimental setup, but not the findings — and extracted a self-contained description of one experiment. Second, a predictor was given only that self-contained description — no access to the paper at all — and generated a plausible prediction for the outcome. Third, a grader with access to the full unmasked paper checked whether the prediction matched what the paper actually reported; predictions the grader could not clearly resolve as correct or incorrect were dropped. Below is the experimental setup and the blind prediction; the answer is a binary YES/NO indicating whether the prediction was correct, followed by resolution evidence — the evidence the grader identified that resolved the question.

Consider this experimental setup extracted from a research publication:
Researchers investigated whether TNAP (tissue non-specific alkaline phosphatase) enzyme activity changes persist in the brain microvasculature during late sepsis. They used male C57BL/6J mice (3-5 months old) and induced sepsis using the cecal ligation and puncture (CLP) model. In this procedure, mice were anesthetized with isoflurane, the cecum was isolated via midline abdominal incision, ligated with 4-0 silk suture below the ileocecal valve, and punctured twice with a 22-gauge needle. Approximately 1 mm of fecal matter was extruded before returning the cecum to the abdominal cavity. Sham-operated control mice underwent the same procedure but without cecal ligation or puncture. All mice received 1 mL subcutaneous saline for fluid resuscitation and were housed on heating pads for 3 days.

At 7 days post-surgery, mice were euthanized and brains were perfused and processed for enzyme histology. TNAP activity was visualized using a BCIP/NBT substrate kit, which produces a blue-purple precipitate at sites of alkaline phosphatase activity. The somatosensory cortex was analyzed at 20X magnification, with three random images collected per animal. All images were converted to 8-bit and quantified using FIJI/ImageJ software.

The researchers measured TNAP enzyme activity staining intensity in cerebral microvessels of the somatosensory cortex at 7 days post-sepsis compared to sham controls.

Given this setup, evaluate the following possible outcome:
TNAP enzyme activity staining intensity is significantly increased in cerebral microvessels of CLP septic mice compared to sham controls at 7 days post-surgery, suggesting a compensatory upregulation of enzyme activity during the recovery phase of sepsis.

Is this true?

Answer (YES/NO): NO